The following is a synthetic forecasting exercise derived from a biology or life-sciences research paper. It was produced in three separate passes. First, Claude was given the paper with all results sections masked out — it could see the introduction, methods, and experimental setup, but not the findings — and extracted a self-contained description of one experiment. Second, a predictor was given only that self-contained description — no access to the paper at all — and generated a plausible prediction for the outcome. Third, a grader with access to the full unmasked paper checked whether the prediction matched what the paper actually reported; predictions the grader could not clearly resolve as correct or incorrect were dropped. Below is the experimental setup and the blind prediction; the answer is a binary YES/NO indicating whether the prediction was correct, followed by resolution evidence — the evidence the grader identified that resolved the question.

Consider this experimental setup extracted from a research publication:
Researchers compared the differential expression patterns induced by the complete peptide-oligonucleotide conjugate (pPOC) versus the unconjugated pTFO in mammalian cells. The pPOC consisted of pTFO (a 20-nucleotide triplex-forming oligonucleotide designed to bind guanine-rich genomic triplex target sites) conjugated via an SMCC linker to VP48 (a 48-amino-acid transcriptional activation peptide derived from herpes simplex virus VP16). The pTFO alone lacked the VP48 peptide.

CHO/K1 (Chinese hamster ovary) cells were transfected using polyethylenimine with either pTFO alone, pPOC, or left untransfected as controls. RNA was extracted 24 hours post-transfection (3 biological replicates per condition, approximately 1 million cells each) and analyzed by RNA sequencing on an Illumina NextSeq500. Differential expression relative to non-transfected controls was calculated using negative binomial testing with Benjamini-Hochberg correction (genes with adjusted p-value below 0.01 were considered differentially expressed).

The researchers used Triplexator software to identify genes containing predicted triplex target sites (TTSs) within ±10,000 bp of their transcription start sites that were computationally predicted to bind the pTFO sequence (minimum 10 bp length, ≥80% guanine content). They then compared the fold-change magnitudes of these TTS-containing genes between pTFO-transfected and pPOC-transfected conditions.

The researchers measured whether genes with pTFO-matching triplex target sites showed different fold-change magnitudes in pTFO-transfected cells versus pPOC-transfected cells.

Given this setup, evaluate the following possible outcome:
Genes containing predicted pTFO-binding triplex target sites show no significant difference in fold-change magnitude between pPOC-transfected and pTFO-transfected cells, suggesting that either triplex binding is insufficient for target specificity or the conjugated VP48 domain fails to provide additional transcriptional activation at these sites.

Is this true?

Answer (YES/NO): NO